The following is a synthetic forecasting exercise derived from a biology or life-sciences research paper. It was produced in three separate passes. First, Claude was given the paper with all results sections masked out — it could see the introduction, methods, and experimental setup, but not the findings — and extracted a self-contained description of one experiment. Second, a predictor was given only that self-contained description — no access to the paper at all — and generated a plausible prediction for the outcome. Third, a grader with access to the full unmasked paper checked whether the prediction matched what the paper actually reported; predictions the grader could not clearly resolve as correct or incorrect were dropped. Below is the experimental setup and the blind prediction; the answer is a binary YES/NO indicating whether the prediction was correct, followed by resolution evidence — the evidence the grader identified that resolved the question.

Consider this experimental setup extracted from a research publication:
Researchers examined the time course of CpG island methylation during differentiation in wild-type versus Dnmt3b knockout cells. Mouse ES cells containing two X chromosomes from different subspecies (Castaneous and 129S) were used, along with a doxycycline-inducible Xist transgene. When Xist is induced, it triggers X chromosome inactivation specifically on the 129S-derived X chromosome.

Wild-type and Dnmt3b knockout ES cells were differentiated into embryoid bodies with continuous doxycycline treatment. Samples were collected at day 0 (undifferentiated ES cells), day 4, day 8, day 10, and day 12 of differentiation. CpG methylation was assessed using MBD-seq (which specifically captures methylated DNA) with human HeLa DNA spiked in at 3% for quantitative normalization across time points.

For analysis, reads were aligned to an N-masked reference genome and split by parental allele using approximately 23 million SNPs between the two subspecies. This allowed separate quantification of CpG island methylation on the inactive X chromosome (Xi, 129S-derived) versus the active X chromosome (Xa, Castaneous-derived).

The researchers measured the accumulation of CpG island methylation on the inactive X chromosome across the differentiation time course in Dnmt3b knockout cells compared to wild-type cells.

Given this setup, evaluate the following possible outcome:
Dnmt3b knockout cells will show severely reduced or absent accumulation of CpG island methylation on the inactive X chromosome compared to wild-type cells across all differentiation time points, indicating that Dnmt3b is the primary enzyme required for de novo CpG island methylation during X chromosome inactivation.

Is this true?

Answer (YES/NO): YES